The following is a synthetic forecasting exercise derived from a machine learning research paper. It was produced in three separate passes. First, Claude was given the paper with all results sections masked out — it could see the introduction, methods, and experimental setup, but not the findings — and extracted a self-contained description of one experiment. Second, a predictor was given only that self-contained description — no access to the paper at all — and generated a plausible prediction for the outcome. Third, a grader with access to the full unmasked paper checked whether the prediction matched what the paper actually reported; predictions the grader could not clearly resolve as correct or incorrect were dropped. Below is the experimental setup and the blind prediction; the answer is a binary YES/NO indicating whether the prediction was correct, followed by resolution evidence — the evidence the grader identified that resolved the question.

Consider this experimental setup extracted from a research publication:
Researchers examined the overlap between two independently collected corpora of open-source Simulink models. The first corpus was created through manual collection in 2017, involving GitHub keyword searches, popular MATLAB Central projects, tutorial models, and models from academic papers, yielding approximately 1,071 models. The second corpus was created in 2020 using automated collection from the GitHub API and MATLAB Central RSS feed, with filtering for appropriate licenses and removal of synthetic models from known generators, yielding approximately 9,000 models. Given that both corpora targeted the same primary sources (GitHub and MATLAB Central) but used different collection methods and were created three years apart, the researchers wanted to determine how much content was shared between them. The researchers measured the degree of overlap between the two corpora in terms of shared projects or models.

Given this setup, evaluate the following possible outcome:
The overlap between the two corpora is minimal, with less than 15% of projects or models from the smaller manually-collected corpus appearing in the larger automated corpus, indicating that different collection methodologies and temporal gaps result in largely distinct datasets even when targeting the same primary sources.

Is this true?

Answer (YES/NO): NO